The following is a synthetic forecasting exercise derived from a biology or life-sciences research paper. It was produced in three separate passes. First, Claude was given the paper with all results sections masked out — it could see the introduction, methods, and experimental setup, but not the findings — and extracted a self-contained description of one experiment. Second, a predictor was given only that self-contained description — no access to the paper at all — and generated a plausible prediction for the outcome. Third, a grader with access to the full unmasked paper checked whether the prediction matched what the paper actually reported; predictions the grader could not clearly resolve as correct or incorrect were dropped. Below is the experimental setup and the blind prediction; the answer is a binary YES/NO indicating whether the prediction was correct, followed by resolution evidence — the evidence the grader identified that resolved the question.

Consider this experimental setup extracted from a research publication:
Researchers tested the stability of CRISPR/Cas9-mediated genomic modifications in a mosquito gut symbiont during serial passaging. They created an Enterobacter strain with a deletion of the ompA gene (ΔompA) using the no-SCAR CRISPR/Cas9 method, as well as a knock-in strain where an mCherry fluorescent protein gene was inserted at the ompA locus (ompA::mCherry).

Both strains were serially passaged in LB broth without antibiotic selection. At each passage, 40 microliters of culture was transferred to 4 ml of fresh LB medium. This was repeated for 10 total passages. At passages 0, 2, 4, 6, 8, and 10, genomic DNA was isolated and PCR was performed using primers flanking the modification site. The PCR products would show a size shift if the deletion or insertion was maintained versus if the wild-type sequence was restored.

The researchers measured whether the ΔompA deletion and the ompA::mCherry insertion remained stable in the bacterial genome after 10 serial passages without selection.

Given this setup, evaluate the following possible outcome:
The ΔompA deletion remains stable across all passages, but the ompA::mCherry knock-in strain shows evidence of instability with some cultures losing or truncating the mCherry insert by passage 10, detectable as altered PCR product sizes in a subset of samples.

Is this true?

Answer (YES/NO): NO